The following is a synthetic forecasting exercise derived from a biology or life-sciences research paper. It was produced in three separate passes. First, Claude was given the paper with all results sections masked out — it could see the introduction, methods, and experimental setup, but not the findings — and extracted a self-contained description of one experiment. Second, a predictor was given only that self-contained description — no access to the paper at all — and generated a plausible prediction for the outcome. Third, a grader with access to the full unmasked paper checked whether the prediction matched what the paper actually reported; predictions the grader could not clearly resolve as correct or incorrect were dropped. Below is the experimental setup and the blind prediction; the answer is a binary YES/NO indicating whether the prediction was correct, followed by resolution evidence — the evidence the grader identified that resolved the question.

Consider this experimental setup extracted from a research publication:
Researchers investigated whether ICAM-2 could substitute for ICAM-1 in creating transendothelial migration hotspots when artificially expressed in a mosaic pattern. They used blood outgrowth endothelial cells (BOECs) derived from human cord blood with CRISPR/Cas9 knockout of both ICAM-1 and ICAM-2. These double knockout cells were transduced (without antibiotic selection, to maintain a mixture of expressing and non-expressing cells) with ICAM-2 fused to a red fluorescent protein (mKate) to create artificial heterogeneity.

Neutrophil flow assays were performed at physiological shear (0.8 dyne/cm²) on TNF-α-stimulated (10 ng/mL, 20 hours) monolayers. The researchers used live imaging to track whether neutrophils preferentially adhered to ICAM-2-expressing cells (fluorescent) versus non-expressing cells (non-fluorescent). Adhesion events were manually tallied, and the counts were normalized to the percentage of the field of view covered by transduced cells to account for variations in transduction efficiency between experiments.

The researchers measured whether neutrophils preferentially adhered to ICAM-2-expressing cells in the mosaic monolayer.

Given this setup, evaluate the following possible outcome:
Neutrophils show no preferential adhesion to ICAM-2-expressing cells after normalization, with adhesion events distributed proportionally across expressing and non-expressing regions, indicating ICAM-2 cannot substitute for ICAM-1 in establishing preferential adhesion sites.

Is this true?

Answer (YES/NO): NO